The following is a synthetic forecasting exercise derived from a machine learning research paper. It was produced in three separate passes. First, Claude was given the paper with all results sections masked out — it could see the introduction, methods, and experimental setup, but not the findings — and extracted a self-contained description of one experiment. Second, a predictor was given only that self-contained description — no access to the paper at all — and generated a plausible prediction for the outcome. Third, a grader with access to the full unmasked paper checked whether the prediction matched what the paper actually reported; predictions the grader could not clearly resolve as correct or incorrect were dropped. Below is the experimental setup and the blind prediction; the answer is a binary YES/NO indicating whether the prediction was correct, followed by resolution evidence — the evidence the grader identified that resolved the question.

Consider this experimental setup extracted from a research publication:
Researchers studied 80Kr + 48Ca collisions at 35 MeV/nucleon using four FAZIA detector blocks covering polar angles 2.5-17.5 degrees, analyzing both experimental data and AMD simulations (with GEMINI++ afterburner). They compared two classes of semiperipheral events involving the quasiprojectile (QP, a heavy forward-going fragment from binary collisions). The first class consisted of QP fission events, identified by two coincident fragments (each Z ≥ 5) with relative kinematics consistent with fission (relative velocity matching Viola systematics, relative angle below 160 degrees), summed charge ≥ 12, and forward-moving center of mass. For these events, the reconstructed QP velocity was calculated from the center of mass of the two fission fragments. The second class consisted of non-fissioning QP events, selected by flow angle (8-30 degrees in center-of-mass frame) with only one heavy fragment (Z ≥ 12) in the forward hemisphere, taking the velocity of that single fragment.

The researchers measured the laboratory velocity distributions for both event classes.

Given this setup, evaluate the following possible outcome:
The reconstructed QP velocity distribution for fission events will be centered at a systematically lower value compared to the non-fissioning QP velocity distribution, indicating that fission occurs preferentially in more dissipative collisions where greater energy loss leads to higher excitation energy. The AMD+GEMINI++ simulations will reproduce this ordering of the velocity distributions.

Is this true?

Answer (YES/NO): YES